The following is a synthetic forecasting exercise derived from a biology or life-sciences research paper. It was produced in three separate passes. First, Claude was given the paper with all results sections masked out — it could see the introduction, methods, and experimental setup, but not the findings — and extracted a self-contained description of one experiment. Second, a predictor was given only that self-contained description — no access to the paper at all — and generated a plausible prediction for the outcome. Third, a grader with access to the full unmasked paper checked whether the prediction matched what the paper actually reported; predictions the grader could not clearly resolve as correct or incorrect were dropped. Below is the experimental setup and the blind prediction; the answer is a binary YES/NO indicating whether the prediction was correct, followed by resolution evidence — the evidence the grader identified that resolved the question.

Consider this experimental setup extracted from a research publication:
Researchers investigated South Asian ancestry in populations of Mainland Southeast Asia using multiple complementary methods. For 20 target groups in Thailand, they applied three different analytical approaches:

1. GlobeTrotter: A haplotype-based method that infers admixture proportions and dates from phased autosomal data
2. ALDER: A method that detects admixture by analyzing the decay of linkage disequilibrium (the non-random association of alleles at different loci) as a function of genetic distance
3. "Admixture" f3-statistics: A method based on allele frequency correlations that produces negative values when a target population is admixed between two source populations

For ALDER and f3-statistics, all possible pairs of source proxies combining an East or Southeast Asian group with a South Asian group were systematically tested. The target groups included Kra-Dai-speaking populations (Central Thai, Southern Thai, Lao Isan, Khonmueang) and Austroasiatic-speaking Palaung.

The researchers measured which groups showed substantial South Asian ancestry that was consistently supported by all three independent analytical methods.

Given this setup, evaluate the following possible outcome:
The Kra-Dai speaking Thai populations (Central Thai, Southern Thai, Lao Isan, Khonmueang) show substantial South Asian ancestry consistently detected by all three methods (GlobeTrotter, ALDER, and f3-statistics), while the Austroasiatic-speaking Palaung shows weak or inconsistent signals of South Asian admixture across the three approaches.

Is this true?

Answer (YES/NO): NO